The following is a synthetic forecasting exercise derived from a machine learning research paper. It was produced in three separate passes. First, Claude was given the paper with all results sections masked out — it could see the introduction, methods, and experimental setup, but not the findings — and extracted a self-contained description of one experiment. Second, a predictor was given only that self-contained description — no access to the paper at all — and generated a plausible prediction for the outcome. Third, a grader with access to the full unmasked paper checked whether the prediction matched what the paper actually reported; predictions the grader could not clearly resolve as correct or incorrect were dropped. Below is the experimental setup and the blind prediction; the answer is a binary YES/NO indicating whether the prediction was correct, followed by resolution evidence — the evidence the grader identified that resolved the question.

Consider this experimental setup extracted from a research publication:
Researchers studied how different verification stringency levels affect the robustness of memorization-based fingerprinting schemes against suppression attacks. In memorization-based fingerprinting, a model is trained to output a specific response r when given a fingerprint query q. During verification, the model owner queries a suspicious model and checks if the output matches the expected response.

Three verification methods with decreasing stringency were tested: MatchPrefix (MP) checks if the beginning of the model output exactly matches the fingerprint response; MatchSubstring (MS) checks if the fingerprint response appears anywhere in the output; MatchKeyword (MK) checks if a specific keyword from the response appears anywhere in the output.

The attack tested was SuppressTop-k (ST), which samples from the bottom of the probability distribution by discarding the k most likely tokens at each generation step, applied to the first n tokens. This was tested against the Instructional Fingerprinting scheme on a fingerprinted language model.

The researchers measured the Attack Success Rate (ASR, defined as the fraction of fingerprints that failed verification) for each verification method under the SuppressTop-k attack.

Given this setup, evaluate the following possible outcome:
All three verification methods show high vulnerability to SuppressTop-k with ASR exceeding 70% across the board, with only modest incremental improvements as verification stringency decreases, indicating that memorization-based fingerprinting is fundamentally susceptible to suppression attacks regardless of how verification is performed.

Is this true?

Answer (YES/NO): NO